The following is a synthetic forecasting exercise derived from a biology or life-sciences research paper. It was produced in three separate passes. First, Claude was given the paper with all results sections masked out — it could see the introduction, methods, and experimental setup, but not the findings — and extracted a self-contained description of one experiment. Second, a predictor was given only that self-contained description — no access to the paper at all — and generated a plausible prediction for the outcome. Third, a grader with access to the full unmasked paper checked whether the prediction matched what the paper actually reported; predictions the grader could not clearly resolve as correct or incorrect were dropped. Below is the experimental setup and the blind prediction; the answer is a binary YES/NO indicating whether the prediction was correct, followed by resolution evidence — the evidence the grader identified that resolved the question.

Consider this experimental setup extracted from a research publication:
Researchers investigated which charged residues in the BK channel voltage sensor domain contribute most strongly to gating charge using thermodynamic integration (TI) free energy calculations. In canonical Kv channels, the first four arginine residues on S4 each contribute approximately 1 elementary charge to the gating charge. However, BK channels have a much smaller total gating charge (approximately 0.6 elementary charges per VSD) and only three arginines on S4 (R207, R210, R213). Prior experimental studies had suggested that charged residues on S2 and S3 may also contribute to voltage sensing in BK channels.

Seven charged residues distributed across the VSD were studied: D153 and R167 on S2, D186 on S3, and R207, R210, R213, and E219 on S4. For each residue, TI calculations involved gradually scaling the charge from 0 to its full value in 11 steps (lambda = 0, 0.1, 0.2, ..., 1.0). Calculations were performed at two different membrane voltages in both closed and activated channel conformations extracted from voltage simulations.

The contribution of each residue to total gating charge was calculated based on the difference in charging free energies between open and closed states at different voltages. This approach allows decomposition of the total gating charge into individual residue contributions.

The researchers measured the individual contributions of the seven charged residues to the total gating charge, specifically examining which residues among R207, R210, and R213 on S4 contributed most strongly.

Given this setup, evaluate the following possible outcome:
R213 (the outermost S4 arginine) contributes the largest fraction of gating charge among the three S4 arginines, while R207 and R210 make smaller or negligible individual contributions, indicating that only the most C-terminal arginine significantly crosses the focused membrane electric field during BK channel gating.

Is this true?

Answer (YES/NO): NO